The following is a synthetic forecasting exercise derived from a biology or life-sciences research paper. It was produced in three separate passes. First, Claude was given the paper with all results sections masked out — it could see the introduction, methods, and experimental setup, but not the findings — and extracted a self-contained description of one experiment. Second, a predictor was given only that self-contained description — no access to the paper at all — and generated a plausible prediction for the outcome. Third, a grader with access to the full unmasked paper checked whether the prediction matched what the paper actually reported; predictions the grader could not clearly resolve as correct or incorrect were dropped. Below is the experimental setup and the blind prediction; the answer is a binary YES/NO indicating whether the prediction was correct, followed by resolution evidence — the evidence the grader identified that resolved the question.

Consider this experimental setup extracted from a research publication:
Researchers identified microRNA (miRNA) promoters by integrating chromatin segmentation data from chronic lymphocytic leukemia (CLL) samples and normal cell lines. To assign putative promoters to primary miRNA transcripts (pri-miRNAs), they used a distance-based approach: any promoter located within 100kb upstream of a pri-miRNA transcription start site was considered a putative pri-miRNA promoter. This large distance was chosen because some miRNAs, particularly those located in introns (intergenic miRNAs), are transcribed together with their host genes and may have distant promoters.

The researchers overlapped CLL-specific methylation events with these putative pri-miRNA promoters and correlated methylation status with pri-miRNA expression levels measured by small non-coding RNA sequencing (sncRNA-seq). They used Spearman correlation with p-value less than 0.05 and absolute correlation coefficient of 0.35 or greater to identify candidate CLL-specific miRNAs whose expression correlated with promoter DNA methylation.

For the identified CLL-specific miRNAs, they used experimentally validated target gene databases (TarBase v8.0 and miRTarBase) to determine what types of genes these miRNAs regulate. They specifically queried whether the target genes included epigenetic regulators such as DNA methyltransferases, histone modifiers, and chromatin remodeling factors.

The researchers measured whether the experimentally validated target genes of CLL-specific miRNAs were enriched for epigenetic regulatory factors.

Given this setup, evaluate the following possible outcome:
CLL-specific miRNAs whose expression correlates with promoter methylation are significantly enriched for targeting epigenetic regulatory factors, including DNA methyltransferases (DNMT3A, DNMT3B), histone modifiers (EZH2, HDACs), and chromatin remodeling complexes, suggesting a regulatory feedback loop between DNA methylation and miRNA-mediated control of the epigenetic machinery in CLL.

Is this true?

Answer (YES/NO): NO